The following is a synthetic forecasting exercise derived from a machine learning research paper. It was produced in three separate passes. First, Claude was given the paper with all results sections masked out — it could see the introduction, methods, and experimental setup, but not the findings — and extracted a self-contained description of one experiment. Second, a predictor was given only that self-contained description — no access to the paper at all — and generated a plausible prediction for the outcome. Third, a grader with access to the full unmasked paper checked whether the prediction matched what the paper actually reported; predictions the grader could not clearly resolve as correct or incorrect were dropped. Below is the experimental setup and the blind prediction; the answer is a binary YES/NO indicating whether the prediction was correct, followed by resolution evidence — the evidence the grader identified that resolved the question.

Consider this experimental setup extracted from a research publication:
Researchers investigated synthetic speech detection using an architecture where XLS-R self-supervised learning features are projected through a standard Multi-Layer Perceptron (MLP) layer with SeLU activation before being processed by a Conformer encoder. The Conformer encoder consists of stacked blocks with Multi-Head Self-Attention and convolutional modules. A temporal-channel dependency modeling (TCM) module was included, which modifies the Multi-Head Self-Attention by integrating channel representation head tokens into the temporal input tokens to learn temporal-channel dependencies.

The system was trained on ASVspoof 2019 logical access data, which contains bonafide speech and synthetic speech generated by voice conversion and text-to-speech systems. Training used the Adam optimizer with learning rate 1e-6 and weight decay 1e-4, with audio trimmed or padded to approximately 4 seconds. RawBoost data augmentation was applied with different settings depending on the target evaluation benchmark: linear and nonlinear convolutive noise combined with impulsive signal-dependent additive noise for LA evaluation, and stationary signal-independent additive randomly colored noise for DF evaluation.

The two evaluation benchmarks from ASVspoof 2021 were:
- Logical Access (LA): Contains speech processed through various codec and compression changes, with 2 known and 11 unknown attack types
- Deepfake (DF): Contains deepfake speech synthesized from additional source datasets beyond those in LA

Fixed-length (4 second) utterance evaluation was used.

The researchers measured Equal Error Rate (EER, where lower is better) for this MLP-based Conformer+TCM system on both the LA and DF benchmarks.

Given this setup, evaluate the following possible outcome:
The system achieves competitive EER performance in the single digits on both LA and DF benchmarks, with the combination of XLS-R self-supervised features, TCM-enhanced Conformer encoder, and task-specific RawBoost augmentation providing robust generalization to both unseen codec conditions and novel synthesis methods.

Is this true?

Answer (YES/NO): YES